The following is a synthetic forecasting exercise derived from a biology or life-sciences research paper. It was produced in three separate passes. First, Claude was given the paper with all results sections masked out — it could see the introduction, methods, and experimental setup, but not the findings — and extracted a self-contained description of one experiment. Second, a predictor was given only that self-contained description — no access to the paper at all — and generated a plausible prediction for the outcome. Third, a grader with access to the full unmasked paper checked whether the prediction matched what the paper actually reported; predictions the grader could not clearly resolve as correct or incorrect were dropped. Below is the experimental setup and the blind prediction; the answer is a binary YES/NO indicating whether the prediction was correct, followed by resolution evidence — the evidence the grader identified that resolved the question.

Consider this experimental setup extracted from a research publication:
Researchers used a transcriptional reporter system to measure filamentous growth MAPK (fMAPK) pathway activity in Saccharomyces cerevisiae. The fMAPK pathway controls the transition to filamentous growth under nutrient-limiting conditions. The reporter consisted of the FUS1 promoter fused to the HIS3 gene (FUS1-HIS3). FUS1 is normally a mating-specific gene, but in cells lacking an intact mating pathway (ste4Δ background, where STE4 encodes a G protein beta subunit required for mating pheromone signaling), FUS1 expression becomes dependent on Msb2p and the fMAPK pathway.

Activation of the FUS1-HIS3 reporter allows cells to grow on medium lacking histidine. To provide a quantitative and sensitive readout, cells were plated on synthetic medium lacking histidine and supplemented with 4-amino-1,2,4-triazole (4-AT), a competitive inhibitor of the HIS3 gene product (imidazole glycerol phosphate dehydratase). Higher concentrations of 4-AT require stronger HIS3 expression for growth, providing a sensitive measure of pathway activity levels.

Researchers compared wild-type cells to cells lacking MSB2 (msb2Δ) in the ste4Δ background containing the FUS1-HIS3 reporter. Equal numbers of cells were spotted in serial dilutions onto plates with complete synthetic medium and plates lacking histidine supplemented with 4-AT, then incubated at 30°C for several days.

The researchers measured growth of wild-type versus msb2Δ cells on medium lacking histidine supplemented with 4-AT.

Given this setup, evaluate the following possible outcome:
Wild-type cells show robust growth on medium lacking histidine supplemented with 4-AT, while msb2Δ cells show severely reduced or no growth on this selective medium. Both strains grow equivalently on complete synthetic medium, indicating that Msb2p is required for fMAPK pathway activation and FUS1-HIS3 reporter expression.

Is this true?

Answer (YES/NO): YES